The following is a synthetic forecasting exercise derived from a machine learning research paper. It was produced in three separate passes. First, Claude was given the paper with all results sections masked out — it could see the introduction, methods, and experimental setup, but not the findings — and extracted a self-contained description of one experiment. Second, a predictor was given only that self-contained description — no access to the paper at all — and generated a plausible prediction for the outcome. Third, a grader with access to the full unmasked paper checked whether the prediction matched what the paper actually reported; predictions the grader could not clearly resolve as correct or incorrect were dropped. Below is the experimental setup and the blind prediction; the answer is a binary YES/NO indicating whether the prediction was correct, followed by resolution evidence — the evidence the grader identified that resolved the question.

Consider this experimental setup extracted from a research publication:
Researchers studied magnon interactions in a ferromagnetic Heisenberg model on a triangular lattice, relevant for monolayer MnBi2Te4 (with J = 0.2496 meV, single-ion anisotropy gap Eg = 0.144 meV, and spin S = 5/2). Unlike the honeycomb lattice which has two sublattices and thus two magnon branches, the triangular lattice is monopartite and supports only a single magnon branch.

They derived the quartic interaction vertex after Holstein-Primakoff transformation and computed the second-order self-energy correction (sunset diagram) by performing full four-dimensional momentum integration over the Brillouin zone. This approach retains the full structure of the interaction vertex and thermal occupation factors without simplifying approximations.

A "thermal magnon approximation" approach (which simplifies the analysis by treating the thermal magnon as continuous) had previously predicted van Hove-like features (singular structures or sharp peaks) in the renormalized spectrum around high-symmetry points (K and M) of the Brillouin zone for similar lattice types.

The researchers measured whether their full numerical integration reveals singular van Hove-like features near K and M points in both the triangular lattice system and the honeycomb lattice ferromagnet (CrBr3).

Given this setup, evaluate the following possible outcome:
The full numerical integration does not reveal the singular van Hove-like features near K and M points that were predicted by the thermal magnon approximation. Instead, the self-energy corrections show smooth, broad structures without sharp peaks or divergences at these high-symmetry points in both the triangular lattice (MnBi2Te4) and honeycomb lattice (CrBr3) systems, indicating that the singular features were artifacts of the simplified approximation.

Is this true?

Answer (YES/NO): YES